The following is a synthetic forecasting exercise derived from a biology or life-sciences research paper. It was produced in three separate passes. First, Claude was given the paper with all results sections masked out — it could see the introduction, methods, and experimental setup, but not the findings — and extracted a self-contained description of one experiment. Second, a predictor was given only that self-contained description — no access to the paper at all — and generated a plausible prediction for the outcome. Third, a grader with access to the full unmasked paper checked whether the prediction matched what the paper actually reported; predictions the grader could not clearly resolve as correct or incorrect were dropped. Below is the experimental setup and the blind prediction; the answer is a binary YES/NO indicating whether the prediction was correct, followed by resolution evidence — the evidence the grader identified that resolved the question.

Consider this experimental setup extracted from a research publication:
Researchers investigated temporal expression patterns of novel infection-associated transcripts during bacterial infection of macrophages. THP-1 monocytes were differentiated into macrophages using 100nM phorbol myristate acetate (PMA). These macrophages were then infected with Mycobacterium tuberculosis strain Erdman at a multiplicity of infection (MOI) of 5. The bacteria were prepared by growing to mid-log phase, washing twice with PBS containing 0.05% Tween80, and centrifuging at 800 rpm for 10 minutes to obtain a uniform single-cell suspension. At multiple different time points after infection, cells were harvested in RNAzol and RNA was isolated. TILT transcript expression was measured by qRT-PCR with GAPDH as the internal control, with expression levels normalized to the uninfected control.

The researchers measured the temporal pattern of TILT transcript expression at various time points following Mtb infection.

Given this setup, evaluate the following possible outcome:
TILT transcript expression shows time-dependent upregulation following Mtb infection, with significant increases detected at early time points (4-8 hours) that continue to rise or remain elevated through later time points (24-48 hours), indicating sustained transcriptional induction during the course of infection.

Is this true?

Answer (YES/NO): NO